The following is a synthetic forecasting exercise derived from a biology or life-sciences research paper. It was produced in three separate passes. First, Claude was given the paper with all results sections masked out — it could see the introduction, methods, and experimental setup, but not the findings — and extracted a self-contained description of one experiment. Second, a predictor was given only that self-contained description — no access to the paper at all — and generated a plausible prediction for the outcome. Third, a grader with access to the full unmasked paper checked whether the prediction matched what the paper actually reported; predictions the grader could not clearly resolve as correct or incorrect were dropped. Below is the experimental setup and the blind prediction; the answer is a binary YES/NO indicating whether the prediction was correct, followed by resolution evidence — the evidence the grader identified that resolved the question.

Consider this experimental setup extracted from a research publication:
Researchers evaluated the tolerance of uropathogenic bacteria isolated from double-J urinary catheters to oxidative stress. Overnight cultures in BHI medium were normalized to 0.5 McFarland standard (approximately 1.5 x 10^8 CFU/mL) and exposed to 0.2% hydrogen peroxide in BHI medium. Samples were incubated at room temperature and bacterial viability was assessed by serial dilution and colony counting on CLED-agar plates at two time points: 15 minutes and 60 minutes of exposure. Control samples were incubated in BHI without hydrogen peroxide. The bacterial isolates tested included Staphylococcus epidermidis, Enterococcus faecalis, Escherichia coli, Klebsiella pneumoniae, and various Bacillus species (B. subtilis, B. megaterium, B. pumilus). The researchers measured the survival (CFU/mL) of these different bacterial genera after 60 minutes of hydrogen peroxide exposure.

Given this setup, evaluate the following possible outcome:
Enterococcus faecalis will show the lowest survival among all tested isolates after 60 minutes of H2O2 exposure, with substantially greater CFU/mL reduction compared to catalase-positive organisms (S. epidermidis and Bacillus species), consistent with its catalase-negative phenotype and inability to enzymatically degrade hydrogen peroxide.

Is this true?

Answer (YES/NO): NO